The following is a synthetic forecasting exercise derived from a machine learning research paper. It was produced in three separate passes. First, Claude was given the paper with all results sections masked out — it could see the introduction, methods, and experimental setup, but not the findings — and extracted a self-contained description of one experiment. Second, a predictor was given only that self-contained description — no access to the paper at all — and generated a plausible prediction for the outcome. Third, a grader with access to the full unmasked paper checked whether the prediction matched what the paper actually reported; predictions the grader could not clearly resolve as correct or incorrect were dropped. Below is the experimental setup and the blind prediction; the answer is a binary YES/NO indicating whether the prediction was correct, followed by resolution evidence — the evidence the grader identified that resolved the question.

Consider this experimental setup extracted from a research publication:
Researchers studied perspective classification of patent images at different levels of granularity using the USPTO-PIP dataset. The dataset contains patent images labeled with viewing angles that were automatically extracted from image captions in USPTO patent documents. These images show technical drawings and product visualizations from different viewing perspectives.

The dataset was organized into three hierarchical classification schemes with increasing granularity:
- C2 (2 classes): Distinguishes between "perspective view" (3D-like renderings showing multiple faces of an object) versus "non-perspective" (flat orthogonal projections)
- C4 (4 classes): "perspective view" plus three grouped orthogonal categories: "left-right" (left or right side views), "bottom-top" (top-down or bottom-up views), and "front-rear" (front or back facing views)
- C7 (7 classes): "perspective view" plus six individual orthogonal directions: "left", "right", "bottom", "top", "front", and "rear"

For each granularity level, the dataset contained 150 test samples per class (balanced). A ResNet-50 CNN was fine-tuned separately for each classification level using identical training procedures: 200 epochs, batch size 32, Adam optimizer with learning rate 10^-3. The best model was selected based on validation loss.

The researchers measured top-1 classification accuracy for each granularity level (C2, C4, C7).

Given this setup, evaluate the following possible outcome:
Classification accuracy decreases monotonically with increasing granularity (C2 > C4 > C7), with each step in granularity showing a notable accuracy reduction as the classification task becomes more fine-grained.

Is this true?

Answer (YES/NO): YES